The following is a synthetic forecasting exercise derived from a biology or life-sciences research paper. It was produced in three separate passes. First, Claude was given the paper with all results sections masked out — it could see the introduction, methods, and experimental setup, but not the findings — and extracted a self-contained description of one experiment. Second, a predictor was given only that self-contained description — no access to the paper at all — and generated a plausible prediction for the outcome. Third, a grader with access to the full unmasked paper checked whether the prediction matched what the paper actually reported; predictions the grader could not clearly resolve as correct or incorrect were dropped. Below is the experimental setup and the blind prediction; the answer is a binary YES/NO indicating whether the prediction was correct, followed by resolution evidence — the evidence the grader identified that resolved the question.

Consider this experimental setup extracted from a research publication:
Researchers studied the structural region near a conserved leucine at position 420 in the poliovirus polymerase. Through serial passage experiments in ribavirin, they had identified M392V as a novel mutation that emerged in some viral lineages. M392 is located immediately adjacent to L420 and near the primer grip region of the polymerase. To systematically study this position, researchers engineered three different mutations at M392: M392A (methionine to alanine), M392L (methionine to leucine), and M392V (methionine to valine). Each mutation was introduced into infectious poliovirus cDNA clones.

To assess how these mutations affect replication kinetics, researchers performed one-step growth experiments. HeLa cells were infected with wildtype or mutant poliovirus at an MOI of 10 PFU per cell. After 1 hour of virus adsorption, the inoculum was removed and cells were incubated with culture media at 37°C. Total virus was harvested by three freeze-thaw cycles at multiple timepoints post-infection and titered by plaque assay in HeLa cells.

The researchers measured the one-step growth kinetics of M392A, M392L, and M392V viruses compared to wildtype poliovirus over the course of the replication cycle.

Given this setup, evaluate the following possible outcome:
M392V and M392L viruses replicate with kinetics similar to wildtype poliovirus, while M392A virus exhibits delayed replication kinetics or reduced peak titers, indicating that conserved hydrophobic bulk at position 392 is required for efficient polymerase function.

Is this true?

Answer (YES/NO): NO